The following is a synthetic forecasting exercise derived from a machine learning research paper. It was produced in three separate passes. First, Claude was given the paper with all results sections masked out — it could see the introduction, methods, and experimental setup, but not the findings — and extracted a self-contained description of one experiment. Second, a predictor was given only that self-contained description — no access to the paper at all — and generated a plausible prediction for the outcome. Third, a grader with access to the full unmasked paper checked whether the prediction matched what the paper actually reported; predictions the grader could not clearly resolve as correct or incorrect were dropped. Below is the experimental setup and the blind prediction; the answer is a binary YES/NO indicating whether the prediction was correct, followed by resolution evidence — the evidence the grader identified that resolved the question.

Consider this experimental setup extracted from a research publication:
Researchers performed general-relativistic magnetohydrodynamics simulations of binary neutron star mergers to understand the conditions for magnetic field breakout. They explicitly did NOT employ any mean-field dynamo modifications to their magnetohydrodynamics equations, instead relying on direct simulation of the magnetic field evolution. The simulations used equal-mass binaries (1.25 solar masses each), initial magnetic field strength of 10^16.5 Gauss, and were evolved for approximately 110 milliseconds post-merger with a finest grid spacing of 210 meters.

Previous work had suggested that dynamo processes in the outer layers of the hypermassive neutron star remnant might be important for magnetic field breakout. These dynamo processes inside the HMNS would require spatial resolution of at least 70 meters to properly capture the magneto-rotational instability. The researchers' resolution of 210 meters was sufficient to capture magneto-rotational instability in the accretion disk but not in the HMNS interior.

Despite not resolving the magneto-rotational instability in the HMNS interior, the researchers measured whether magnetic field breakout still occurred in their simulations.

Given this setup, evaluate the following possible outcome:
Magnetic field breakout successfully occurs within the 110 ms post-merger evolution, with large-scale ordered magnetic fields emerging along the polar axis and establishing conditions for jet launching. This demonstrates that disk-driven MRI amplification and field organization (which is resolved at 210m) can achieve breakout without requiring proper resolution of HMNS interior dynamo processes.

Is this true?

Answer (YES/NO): YES